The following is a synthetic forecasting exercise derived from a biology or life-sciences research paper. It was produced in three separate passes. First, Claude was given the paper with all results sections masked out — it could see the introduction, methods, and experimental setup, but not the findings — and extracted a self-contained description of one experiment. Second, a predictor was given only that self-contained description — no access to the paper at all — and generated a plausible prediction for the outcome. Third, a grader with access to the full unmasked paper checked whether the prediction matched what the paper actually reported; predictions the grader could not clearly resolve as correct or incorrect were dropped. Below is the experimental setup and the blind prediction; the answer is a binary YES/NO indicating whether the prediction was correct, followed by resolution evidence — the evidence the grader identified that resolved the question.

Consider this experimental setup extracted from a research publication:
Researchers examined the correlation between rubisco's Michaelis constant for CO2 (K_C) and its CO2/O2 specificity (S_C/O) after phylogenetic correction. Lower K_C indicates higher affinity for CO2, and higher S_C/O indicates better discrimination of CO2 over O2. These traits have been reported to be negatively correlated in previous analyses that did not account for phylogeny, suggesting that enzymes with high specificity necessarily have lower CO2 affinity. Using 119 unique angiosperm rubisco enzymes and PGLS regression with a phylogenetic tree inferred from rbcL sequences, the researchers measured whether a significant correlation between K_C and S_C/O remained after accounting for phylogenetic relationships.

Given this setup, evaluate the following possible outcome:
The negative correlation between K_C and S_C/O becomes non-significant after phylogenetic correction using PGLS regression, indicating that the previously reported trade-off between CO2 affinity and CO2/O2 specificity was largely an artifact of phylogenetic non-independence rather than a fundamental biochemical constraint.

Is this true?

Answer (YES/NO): NO